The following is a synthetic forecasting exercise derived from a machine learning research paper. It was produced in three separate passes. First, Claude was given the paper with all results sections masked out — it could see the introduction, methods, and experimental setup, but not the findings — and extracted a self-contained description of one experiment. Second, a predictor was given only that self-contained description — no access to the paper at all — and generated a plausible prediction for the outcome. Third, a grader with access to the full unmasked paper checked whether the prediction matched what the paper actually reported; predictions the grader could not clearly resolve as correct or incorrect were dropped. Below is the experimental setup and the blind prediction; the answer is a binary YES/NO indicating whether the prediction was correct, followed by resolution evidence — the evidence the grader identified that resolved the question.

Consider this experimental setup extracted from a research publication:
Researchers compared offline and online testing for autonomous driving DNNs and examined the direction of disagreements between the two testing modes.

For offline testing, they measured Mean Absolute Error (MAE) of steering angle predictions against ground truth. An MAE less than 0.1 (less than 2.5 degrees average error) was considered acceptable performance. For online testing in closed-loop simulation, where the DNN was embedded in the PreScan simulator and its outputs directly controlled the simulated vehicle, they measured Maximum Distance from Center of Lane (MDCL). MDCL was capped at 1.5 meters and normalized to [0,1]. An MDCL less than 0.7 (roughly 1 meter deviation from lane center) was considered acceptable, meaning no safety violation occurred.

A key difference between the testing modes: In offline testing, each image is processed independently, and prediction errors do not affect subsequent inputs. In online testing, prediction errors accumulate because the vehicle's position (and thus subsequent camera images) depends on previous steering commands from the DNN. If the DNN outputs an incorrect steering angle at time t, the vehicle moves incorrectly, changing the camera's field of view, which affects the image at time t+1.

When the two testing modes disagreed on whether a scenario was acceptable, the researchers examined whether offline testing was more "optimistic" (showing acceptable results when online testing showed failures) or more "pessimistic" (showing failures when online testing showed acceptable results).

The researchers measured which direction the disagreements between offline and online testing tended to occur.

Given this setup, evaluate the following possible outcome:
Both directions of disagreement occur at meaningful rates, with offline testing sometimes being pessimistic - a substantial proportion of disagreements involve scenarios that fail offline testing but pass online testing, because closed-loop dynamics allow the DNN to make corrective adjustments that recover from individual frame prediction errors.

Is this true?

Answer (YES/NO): NO